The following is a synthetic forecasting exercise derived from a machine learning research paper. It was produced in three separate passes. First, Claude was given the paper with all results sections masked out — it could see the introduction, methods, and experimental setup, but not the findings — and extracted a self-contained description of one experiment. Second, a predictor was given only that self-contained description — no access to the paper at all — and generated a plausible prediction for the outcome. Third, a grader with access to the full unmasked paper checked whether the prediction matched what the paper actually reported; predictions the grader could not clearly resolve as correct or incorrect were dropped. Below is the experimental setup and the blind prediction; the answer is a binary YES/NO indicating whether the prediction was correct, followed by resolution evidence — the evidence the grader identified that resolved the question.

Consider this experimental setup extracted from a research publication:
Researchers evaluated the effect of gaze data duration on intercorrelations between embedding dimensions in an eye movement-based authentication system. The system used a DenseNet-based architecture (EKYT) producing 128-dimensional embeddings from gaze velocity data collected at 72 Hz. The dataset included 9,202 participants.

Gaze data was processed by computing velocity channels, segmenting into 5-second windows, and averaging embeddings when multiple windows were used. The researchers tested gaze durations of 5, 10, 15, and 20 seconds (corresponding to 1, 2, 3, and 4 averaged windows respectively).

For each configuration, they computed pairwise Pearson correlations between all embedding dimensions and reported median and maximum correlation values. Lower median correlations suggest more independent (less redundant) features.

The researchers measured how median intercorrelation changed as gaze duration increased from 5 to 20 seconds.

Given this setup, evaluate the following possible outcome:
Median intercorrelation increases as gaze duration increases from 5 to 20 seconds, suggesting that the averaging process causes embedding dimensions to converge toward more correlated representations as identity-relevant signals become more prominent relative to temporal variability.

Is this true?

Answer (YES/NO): YES